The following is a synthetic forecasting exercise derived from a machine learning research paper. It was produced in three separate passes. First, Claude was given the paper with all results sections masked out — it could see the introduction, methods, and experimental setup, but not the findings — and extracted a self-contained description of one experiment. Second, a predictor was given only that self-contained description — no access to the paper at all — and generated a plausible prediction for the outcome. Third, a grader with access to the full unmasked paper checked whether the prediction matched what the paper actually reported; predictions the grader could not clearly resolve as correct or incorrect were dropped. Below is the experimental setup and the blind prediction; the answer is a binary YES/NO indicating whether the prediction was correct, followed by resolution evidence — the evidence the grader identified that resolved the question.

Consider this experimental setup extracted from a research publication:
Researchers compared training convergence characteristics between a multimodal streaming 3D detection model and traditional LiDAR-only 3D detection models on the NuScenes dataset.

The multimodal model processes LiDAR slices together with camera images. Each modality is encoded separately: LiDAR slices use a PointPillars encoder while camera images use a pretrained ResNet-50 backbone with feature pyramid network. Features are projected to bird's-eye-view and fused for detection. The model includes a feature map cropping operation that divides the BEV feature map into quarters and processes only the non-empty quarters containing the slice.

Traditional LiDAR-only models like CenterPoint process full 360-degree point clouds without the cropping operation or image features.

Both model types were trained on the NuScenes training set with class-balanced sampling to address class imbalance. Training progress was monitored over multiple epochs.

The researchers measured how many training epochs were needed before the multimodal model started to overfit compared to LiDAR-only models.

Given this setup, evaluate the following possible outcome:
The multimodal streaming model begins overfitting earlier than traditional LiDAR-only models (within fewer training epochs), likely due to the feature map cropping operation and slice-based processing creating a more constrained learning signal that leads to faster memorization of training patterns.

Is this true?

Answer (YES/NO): NO